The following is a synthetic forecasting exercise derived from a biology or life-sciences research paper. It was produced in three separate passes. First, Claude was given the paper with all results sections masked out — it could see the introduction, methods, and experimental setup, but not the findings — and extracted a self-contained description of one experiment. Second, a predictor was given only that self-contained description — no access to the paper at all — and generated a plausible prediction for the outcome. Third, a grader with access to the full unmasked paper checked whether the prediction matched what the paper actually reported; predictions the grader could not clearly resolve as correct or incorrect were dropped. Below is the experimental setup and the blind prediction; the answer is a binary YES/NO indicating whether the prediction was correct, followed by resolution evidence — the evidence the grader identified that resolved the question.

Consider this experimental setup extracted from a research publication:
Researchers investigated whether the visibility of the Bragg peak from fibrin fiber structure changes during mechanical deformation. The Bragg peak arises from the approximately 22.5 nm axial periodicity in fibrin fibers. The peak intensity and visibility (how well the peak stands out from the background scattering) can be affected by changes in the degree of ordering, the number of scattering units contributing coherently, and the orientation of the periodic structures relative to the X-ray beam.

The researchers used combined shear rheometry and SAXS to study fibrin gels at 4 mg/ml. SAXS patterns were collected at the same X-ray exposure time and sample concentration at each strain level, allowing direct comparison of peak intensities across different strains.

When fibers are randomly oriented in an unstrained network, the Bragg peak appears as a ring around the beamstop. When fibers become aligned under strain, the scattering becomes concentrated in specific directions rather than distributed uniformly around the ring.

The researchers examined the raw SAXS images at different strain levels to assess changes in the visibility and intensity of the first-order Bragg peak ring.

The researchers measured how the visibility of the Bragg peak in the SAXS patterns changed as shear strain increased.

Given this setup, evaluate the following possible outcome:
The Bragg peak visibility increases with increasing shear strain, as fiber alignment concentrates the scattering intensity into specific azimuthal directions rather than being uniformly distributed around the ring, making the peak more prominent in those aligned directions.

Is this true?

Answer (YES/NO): NO